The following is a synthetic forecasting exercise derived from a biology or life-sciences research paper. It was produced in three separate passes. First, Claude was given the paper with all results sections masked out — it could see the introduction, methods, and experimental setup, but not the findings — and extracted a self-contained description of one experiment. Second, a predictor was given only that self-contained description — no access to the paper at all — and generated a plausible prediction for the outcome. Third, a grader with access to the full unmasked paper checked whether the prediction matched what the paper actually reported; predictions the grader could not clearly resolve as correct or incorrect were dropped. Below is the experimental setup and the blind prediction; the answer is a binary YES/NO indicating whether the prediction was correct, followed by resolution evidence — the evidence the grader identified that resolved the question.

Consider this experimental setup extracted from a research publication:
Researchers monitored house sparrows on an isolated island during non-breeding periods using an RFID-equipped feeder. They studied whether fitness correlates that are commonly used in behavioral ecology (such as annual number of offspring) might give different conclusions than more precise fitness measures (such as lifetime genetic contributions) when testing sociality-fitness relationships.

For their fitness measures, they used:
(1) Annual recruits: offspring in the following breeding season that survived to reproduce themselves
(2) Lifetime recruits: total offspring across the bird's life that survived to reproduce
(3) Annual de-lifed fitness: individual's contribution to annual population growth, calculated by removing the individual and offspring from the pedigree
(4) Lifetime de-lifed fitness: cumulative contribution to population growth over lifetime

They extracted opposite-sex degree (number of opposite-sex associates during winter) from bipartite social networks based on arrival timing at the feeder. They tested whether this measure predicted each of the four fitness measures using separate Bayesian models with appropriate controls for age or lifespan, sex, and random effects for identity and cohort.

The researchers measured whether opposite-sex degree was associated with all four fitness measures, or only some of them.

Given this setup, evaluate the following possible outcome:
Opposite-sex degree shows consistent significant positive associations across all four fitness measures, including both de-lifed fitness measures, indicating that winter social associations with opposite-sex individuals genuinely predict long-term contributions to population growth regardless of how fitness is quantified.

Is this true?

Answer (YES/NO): NO